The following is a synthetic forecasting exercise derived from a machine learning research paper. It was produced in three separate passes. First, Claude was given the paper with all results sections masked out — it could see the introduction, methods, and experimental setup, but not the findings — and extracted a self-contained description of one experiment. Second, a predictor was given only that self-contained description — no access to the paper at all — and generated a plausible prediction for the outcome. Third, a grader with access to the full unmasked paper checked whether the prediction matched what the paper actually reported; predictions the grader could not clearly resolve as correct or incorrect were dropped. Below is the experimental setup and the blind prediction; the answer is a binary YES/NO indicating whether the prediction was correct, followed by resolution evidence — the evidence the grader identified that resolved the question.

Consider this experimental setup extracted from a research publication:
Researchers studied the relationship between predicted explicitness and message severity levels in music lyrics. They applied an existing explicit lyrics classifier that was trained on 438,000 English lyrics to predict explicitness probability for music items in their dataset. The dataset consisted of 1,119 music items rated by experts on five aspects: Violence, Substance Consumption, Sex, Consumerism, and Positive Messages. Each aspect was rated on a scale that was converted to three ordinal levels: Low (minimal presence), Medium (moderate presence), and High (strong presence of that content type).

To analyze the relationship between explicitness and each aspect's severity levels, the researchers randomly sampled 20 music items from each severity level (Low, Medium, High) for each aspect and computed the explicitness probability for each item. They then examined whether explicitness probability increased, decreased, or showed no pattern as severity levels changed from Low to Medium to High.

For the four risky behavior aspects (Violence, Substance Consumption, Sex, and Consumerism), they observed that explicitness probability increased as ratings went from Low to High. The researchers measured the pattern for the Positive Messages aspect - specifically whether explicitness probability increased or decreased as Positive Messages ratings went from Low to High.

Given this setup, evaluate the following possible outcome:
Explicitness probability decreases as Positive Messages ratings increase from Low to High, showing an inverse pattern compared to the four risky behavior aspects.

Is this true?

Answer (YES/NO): YES